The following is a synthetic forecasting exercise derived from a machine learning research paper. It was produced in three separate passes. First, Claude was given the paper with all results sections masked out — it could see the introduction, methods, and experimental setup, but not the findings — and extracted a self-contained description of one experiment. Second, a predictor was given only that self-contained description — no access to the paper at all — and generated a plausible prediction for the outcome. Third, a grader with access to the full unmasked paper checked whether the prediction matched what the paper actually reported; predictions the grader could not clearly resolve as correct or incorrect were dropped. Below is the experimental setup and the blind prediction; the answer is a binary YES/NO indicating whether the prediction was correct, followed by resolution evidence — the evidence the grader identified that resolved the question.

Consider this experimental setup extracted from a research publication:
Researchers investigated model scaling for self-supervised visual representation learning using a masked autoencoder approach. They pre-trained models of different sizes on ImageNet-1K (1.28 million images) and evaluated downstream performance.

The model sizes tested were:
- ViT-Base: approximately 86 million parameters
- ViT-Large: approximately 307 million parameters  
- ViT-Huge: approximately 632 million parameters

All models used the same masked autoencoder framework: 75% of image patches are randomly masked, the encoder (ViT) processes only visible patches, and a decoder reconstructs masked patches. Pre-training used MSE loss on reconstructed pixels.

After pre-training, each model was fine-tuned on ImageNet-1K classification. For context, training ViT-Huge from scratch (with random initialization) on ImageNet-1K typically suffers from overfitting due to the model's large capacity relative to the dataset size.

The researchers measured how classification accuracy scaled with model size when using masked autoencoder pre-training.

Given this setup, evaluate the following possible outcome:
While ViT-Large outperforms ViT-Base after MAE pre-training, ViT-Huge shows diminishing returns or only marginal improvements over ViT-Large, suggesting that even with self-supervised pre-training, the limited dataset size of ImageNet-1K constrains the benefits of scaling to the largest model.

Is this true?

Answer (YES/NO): NO